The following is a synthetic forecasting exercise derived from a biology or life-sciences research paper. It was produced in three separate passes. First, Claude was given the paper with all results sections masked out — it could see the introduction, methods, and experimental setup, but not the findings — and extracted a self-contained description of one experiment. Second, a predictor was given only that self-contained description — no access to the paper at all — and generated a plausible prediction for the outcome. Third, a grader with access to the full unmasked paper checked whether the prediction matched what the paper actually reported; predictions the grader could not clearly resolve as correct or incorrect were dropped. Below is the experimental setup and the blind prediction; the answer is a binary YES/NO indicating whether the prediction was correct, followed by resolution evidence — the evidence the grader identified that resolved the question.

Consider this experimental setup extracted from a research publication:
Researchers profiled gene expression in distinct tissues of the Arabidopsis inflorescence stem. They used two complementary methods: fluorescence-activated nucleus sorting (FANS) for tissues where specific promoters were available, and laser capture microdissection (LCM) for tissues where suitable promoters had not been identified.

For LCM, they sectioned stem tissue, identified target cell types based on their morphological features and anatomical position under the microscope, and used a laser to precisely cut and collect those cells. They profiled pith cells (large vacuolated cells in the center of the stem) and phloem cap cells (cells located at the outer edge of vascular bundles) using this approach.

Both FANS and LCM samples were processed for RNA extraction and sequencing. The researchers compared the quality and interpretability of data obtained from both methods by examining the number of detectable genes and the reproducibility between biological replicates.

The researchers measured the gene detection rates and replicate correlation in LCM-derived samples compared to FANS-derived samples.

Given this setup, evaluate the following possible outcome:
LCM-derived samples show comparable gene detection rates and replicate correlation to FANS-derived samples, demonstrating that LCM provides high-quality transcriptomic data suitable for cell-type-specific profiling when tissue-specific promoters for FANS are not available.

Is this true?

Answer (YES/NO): NO